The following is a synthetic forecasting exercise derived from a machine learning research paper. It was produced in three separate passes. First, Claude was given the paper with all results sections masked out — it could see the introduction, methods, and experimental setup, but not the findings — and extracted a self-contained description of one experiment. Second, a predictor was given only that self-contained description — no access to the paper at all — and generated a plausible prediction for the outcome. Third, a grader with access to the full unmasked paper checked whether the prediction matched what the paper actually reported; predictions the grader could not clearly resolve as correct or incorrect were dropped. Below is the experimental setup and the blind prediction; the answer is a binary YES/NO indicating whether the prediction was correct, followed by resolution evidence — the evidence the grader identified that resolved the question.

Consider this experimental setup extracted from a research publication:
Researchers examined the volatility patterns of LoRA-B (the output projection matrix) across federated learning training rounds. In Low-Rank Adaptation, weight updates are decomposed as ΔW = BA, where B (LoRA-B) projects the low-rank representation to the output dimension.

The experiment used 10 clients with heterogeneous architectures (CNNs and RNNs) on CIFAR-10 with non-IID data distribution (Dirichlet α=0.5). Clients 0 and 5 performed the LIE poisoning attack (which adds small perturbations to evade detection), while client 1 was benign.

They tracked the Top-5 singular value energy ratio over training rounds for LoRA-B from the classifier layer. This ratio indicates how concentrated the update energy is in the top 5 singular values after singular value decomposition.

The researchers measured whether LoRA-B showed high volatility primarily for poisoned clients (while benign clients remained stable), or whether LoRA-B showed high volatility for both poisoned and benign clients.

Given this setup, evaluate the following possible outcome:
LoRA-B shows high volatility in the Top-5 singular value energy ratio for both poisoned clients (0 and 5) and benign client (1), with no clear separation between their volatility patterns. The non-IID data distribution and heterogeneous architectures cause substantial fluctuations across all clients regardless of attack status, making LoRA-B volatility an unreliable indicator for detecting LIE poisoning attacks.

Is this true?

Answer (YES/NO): YES